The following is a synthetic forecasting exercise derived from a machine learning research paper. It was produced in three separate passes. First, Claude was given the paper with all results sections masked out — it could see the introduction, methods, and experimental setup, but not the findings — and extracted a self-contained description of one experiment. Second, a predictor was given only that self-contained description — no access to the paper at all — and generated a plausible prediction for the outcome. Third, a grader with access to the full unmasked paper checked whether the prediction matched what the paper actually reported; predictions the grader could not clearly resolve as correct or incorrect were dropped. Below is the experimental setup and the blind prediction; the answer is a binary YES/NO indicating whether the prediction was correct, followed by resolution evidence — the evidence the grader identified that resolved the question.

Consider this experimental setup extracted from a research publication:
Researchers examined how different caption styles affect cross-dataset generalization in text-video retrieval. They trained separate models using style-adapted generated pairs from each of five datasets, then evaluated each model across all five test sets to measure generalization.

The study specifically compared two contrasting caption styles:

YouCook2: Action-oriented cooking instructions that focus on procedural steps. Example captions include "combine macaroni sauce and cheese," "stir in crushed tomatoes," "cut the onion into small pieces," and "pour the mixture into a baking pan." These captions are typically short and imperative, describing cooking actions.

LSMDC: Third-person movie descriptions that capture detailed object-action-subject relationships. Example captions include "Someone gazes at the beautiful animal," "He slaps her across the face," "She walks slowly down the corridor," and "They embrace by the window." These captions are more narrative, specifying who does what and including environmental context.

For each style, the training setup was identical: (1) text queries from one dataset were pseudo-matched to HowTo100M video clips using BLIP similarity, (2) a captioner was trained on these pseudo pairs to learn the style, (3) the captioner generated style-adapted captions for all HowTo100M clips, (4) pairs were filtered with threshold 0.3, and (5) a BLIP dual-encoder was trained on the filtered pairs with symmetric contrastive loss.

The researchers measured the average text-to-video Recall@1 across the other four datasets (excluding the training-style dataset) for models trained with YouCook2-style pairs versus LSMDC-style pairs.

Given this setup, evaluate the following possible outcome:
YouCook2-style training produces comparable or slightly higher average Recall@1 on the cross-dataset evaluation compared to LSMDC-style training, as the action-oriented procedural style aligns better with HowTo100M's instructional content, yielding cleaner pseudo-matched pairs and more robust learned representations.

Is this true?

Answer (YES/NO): NO